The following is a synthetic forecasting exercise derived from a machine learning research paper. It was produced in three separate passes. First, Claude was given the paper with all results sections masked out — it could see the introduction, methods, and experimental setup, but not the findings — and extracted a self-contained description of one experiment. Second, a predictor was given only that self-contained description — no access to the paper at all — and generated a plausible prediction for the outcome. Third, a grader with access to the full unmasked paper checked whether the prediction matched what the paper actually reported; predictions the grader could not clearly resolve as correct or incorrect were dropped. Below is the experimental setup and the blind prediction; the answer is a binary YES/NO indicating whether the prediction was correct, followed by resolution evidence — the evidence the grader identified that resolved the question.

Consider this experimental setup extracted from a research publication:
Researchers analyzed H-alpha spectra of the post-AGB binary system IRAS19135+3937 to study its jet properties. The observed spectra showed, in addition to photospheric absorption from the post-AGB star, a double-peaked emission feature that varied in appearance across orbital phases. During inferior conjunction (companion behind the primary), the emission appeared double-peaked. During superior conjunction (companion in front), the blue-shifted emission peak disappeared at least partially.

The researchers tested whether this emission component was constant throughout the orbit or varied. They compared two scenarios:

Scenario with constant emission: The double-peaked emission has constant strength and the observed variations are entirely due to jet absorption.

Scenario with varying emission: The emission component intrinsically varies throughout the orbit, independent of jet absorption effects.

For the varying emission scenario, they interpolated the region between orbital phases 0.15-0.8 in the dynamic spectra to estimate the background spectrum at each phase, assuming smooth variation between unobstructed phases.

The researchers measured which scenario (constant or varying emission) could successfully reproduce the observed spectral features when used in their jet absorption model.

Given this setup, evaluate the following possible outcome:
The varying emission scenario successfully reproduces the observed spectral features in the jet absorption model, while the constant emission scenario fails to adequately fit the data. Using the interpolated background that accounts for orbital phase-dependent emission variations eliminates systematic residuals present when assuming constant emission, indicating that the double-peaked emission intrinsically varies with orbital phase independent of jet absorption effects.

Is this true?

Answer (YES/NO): YES